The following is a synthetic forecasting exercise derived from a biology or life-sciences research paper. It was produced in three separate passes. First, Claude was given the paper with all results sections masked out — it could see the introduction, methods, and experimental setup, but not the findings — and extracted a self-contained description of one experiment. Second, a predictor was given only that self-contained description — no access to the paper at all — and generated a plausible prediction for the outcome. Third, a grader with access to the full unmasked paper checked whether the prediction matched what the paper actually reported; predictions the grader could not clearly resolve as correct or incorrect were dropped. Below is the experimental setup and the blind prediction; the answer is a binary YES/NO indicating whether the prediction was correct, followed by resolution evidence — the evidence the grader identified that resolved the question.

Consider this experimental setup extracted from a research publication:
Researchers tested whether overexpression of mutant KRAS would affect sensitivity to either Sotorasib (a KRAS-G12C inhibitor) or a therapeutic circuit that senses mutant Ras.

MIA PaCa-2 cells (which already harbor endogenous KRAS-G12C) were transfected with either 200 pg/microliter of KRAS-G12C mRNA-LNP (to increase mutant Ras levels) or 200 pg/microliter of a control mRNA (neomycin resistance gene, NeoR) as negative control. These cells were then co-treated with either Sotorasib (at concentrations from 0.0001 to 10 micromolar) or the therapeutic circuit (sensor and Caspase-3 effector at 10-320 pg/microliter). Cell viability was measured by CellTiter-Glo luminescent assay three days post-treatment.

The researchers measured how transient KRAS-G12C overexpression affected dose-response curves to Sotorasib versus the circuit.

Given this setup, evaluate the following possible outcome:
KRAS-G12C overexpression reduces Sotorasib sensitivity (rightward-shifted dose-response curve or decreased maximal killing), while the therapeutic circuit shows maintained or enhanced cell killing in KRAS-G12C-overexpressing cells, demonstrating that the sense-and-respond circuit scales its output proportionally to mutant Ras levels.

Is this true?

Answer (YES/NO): YES